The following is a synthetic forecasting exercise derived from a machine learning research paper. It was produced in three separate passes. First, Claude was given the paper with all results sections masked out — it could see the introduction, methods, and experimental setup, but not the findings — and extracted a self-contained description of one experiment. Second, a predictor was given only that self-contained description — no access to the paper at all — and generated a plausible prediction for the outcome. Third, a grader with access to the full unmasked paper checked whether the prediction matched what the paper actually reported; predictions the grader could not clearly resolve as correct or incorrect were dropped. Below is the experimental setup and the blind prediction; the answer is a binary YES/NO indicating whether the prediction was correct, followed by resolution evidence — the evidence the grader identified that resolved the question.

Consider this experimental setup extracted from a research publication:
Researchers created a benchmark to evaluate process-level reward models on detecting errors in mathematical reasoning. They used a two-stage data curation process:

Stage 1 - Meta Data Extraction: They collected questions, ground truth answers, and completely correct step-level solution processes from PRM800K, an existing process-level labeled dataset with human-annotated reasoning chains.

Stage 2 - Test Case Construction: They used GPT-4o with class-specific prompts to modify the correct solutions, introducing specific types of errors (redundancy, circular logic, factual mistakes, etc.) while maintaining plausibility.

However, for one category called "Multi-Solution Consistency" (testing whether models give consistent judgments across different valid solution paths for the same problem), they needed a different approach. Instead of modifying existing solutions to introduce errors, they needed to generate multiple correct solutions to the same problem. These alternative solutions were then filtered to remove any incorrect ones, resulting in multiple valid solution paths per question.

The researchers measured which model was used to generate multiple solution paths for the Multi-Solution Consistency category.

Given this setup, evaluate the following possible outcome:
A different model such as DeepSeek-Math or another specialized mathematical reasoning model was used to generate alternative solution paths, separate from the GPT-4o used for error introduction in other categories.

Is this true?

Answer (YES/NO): YES